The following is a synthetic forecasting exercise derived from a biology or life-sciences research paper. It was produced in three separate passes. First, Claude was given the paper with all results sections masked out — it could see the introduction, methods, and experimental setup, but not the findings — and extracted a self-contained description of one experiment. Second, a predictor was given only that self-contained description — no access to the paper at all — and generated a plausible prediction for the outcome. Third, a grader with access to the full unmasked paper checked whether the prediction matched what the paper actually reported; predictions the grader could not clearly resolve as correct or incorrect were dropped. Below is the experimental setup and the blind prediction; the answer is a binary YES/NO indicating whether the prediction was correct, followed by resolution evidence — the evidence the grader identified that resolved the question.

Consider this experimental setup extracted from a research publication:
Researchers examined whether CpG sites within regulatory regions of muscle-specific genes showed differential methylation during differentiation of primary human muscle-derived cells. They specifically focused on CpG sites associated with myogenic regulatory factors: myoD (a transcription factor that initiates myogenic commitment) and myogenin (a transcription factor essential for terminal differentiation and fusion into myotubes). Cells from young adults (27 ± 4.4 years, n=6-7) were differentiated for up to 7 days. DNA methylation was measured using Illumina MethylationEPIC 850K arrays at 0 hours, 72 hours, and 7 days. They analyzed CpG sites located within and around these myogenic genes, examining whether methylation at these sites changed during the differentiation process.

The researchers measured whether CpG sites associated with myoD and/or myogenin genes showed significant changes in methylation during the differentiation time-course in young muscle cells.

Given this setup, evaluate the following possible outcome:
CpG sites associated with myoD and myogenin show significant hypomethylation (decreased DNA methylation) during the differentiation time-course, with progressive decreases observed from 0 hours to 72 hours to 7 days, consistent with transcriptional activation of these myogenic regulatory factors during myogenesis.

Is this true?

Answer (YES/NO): NO